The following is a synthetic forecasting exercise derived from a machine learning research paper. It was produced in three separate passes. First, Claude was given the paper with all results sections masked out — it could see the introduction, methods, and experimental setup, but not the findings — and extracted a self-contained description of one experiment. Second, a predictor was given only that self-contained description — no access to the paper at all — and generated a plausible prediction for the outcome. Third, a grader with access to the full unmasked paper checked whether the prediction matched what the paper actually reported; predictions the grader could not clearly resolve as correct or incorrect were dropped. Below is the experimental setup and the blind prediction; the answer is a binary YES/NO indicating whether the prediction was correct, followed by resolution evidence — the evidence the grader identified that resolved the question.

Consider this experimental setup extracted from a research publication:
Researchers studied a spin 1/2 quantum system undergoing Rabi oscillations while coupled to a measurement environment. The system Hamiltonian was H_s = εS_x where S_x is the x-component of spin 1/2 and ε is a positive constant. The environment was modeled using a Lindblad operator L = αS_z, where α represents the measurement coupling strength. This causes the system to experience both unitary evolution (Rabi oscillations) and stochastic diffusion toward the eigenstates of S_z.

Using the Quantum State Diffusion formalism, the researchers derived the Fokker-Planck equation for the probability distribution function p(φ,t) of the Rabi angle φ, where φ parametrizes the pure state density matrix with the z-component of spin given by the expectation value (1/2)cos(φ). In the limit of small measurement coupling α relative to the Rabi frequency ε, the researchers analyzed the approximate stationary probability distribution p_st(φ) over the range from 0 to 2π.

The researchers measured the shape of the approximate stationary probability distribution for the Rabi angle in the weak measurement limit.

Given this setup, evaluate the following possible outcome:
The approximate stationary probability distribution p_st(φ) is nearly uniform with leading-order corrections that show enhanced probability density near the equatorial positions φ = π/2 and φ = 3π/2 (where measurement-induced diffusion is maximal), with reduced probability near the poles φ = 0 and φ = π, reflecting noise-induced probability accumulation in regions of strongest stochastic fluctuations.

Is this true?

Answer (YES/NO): NO